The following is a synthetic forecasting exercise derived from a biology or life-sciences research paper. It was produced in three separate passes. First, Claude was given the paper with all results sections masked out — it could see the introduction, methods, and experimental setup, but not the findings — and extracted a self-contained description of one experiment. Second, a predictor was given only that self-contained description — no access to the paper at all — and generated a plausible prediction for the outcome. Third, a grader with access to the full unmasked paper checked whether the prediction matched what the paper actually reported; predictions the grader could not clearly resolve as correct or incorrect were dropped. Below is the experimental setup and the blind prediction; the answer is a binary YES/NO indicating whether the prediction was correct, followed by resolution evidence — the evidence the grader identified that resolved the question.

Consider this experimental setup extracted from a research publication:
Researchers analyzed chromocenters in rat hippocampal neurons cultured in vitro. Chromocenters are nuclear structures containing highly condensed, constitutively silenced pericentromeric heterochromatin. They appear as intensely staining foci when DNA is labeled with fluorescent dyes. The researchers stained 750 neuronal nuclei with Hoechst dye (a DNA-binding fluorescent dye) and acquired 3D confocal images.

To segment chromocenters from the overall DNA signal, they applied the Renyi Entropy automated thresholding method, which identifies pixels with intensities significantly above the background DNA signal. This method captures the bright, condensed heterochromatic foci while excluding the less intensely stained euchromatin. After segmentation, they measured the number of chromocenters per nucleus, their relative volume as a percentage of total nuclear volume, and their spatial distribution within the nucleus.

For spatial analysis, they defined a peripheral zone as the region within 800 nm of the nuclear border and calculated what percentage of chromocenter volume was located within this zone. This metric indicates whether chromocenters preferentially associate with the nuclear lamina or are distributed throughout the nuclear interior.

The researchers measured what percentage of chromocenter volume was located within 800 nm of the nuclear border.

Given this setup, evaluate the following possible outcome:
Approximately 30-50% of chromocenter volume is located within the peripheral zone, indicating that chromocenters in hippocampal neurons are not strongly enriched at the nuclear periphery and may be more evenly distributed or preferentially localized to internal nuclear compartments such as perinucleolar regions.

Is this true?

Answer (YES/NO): YES